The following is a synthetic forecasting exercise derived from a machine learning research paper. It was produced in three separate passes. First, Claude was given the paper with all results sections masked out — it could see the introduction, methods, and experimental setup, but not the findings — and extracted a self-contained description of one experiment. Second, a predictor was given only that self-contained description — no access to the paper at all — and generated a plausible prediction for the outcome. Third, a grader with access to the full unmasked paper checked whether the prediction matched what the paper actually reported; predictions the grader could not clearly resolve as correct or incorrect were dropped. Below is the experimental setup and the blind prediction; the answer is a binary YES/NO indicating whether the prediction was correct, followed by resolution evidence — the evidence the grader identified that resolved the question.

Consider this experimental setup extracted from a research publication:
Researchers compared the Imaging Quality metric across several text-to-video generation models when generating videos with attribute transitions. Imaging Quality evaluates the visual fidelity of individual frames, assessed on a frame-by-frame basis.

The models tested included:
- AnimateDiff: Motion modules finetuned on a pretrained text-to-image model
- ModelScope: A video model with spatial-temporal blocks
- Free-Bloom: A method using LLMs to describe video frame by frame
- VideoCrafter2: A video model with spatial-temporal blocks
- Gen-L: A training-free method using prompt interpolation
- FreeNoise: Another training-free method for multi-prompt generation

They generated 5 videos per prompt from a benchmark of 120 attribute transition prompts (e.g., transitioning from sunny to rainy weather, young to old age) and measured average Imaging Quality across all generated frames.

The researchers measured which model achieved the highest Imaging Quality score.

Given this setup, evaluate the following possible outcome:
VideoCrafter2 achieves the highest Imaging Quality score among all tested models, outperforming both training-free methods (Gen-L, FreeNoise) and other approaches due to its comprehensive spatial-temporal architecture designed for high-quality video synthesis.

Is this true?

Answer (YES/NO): NO